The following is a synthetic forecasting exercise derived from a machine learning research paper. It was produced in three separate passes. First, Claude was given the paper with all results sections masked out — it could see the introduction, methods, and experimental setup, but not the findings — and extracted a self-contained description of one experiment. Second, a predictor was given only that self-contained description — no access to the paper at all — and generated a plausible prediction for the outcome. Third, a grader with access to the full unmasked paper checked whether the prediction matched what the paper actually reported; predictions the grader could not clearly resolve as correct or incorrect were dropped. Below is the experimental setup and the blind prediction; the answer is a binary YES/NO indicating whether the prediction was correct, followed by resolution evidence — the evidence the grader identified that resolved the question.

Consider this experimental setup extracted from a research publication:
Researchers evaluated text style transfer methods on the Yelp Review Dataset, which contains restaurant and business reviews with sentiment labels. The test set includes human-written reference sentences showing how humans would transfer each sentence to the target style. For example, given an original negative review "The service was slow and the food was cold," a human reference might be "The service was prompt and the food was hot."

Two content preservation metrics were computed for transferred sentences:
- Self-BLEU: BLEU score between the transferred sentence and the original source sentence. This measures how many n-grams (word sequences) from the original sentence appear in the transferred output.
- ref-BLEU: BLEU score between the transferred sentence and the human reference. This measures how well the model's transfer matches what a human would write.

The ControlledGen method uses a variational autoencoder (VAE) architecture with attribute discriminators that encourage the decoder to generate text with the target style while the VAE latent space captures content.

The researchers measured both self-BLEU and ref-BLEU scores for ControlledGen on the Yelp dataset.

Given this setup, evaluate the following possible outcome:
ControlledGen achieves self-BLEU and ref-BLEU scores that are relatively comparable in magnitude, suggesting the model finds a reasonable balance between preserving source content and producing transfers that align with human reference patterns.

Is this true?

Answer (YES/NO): NO